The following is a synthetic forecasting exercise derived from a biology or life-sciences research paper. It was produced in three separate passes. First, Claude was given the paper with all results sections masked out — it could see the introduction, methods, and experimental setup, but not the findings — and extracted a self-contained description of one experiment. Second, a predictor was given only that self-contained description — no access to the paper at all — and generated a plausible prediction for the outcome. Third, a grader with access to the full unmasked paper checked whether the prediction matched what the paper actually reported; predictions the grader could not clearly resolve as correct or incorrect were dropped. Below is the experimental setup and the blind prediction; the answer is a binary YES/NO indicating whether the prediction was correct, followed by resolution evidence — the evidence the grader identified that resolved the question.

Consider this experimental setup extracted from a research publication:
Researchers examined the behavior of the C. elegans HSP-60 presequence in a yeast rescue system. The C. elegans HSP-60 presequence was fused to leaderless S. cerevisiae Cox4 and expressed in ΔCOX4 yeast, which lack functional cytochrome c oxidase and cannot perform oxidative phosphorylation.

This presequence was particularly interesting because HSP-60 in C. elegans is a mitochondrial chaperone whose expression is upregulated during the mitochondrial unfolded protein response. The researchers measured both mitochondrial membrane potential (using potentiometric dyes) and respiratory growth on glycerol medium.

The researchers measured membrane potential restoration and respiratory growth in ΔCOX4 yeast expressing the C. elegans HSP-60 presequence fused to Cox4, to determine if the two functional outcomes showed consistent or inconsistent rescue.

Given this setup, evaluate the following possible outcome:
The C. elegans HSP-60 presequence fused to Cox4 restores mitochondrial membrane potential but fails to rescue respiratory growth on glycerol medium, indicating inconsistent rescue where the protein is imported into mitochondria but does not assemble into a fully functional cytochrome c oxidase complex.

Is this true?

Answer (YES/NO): NO